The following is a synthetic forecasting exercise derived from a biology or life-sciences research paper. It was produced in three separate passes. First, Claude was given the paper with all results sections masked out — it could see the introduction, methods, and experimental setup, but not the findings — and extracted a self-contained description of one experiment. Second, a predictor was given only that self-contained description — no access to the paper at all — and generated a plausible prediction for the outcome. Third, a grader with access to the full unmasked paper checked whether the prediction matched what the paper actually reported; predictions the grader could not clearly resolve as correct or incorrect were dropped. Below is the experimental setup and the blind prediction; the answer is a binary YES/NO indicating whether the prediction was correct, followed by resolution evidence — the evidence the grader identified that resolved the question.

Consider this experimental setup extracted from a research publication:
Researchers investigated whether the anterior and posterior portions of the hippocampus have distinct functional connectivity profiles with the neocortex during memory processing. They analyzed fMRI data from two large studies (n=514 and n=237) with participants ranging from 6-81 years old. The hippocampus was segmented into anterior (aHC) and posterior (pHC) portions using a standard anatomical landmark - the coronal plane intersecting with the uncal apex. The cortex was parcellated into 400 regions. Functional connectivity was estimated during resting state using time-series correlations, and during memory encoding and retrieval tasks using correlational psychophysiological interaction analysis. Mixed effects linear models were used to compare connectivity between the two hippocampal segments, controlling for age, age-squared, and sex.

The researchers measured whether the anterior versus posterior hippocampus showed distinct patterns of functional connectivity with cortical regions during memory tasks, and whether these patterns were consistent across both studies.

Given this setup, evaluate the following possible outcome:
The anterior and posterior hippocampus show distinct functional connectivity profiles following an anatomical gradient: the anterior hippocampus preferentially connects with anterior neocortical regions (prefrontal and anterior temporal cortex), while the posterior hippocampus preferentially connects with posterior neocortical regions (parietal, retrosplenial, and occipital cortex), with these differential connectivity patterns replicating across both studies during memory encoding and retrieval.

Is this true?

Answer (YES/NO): NO